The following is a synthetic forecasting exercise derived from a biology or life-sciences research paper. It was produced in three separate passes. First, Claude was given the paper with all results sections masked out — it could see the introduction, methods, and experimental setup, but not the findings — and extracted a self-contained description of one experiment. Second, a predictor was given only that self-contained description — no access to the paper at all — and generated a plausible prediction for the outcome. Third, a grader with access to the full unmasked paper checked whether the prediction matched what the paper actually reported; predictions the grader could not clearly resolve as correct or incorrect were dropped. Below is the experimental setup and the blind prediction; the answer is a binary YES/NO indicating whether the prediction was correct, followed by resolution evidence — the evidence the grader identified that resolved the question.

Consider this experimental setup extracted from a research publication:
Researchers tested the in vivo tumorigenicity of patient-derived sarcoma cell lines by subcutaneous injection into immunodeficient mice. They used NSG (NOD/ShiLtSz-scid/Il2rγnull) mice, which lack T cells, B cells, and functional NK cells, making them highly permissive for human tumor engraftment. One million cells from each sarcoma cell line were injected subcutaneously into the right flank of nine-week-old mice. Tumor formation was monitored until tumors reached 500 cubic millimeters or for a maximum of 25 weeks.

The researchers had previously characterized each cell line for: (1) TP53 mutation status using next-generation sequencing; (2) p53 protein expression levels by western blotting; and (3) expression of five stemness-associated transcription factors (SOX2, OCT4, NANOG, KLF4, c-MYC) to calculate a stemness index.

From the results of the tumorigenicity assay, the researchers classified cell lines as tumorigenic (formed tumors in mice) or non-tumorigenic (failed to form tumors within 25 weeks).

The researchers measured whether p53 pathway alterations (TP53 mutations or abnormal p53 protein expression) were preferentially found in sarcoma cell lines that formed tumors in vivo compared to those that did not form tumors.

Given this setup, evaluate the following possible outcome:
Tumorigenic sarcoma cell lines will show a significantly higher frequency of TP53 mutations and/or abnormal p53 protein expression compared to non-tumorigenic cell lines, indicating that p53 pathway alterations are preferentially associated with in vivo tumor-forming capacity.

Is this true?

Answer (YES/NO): YES